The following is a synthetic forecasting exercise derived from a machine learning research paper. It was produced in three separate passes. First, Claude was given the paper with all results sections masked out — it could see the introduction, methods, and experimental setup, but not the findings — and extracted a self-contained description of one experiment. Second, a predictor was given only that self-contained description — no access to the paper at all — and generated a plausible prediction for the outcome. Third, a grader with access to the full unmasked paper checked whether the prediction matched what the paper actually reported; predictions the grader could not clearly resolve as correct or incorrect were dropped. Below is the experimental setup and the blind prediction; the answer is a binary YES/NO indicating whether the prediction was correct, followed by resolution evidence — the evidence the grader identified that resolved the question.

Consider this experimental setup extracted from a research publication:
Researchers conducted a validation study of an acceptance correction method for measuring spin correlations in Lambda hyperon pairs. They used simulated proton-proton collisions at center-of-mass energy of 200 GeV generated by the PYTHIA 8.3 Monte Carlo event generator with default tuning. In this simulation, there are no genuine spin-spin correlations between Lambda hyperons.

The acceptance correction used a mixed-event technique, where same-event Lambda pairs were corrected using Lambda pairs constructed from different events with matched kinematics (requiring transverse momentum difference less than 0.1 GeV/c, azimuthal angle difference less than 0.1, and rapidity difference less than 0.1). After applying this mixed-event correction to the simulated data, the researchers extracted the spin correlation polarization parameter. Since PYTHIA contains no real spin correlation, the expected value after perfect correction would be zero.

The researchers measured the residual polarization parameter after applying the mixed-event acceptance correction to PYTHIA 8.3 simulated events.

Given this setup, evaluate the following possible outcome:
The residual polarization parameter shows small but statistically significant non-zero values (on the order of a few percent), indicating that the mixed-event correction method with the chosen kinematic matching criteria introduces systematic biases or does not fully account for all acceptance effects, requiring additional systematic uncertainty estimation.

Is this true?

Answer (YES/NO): YES